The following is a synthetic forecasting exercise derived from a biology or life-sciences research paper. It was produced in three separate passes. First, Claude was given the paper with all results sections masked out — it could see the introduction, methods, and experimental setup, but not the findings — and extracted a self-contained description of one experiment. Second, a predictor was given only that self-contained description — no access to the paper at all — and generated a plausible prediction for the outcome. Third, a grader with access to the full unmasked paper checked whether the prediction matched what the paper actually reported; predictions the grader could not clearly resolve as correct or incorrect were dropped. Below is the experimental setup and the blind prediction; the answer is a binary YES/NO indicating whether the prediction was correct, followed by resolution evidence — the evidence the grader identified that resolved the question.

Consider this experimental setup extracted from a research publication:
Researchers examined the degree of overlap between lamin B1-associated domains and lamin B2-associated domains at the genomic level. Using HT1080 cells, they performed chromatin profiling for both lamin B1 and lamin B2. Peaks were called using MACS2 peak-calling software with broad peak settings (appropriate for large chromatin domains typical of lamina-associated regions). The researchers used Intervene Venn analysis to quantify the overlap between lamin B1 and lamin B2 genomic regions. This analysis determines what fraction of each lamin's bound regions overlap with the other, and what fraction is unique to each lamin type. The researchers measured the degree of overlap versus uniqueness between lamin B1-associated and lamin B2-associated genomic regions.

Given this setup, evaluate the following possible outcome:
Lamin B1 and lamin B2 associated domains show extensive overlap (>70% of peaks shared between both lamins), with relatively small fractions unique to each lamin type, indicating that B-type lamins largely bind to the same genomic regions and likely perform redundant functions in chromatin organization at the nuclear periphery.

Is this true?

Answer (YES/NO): NO